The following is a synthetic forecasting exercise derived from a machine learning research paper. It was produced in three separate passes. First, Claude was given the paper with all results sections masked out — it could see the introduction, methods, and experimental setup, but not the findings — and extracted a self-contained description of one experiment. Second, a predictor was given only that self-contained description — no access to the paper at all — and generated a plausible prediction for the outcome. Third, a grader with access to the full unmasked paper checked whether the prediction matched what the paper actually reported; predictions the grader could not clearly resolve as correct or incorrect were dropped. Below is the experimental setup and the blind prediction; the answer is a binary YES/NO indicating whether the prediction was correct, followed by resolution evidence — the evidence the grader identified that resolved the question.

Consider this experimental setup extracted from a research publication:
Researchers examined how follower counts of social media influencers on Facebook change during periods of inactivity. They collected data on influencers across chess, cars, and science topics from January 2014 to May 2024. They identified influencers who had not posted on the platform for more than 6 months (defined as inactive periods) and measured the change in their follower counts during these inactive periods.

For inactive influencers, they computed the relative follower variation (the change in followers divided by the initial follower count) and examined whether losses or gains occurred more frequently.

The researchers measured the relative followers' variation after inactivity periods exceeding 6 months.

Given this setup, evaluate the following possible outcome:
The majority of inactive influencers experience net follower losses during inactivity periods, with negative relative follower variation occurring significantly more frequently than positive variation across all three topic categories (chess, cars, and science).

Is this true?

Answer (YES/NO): NO